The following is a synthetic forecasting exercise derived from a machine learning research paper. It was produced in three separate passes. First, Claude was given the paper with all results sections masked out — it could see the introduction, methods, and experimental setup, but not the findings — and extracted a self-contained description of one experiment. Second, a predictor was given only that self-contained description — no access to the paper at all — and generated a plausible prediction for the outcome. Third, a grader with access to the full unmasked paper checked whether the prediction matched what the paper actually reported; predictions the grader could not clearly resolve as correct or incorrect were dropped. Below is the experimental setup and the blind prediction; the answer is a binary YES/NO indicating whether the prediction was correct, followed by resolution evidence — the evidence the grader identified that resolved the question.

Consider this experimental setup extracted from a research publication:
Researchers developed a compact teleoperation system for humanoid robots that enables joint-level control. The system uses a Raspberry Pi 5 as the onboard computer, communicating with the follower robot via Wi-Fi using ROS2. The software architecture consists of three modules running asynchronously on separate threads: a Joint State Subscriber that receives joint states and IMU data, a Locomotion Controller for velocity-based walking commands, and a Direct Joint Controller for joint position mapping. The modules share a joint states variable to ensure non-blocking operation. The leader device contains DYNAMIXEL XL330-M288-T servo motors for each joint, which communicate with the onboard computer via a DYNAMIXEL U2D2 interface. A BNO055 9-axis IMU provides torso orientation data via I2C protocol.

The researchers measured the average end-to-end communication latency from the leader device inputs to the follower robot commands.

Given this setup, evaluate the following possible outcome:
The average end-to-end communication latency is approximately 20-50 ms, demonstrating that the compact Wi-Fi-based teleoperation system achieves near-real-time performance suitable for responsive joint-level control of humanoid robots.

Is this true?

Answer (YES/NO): NO